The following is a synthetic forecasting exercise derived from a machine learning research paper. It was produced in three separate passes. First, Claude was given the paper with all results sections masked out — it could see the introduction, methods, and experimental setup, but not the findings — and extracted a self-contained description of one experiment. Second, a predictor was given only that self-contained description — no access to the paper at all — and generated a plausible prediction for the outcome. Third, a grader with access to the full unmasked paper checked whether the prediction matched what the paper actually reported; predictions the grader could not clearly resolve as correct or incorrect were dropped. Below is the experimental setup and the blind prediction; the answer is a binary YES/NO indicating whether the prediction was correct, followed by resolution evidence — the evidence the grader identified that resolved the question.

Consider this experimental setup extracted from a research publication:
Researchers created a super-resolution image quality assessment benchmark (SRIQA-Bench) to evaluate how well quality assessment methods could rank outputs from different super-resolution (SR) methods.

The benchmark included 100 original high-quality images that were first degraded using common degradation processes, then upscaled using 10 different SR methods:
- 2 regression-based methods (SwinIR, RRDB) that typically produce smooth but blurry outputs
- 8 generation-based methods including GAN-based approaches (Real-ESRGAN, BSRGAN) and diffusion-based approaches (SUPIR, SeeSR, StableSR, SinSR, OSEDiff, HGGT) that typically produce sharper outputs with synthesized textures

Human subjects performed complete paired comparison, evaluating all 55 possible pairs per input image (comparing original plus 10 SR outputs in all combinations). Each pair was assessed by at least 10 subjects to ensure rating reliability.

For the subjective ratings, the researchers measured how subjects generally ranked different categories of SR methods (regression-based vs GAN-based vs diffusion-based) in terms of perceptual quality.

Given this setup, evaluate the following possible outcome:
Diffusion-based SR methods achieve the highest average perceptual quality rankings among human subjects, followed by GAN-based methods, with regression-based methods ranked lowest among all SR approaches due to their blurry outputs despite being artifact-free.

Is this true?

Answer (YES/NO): YES